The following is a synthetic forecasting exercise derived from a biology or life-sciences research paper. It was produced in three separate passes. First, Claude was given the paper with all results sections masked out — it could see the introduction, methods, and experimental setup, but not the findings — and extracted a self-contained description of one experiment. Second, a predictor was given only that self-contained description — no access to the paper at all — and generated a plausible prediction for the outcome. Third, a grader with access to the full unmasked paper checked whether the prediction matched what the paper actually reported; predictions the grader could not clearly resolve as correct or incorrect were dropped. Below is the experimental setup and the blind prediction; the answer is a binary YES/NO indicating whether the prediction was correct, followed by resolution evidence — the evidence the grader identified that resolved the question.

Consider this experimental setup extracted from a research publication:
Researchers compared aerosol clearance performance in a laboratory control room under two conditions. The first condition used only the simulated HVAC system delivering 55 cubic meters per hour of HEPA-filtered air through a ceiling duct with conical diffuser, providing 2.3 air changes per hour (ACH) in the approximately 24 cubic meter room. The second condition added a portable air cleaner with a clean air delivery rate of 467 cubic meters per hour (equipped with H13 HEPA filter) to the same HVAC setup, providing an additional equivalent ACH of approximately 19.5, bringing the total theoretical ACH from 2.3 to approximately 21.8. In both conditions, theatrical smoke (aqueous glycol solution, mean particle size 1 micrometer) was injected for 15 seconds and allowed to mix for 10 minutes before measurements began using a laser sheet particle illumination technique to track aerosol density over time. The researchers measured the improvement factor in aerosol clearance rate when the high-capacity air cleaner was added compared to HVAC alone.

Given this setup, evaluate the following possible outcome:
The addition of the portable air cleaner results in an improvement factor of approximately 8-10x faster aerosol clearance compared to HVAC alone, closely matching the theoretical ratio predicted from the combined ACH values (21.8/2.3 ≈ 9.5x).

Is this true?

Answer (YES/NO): NO